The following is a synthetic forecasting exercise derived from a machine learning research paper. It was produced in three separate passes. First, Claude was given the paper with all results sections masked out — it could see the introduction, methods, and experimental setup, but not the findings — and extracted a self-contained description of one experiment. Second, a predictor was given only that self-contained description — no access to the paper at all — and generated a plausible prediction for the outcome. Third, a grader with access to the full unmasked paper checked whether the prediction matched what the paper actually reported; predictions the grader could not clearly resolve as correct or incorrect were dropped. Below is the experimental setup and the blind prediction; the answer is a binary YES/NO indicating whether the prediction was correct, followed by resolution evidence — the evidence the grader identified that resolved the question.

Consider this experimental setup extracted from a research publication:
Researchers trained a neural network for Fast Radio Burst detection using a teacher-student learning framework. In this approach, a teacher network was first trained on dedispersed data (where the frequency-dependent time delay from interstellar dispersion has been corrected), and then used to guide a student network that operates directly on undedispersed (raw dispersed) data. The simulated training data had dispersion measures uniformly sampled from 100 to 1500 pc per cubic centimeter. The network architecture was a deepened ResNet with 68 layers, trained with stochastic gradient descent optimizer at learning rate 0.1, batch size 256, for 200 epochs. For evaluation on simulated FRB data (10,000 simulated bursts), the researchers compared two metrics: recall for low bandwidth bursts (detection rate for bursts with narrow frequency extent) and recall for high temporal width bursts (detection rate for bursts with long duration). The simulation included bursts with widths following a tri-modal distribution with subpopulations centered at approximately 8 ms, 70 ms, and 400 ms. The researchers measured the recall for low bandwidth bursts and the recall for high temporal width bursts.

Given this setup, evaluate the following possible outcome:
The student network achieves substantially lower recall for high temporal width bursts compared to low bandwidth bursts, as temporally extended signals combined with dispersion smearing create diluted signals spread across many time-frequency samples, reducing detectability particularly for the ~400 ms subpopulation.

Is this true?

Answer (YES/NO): NO